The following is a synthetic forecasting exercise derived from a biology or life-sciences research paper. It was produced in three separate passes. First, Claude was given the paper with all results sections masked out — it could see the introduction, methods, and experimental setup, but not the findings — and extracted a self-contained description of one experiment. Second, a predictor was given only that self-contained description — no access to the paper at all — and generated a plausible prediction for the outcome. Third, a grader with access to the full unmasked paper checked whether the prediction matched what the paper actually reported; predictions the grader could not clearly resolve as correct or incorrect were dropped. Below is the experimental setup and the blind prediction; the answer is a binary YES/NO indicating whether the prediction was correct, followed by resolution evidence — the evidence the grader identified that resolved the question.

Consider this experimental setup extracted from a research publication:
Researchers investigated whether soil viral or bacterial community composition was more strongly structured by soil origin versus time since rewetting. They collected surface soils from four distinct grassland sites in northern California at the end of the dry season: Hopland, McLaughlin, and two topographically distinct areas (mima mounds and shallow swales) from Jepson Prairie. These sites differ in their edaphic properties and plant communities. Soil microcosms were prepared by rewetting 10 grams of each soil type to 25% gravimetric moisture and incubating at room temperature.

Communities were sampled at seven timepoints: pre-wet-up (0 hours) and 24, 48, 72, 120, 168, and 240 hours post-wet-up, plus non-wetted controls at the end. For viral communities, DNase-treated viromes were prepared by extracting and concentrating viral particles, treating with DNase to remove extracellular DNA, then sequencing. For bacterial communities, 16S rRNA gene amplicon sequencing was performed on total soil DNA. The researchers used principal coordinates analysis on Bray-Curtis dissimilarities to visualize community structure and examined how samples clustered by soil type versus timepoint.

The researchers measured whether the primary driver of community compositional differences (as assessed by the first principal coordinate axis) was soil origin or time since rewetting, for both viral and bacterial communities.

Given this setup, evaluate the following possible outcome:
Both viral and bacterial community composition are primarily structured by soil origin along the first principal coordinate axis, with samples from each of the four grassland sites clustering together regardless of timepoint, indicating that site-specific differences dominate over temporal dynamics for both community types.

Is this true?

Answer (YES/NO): YES